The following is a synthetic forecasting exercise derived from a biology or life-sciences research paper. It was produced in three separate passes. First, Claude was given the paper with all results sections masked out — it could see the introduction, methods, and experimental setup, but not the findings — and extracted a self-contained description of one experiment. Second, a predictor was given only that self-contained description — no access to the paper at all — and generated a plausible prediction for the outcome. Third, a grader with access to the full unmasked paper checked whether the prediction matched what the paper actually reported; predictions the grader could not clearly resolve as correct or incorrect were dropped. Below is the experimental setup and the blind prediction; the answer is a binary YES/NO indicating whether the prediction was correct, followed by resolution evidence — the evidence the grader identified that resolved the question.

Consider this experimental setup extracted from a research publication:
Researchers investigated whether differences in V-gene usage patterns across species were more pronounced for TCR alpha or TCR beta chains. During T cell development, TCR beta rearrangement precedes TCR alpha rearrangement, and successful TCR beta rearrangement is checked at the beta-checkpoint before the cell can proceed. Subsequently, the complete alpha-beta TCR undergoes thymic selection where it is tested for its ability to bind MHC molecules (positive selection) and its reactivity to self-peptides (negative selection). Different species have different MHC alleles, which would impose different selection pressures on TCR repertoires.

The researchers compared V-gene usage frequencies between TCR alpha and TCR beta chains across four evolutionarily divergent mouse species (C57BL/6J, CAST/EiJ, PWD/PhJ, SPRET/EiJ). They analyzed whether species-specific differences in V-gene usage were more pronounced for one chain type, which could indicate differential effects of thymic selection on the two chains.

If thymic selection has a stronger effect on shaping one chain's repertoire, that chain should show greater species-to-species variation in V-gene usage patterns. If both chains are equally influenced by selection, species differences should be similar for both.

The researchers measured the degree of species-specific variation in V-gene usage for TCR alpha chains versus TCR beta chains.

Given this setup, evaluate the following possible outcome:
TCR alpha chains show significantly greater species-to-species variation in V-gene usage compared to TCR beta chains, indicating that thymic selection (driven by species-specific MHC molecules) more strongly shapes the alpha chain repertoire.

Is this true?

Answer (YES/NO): NO